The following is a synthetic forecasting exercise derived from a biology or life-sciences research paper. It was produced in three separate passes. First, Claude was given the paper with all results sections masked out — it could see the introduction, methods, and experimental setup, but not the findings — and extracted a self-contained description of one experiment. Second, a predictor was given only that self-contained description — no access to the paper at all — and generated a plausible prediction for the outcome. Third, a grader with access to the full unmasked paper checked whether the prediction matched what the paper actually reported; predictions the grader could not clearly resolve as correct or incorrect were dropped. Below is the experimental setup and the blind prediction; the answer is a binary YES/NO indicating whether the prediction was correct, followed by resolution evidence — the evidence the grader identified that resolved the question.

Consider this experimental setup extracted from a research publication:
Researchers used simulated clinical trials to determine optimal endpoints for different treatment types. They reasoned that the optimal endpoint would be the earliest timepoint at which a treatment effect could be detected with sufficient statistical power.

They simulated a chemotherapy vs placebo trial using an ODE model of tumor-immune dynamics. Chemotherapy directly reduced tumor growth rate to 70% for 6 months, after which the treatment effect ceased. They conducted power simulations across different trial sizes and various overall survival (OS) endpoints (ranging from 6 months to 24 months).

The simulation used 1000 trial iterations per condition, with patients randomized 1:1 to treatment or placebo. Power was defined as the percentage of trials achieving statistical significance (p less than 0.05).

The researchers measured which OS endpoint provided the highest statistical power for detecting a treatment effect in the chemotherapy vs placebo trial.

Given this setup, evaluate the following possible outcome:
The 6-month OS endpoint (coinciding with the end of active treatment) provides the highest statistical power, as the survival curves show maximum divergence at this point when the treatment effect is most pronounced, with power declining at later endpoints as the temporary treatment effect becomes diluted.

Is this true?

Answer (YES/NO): YES